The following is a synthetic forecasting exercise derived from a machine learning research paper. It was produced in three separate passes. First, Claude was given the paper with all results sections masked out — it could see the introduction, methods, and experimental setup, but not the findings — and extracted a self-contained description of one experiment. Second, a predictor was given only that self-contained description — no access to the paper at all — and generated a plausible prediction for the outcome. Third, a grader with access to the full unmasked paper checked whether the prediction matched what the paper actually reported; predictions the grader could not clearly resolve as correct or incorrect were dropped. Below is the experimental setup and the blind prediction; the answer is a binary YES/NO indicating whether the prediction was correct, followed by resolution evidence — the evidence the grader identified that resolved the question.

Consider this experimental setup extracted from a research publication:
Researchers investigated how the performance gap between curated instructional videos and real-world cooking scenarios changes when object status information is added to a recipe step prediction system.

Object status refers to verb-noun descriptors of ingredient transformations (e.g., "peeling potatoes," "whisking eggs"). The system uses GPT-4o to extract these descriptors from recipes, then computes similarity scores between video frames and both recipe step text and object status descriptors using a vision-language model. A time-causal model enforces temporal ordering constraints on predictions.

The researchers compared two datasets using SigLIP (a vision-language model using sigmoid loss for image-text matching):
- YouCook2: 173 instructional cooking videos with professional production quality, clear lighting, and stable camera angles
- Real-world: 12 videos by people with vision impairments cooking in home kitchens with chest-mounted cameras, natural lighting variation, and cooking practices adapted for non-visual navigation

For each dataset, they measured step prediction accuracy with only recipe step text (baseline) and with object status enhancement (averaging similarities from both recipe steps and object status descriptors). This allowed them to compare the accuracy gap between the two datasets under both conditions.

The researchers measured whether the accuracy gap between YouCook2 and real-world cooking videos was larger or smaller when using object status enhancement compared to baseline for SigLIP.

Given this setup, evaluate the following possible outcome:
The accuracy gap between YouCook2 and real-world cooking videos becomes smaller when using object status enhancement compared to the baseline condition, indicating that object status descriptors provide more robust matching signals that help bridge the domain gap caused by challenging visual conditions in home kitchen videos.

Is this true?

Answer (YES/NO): YES